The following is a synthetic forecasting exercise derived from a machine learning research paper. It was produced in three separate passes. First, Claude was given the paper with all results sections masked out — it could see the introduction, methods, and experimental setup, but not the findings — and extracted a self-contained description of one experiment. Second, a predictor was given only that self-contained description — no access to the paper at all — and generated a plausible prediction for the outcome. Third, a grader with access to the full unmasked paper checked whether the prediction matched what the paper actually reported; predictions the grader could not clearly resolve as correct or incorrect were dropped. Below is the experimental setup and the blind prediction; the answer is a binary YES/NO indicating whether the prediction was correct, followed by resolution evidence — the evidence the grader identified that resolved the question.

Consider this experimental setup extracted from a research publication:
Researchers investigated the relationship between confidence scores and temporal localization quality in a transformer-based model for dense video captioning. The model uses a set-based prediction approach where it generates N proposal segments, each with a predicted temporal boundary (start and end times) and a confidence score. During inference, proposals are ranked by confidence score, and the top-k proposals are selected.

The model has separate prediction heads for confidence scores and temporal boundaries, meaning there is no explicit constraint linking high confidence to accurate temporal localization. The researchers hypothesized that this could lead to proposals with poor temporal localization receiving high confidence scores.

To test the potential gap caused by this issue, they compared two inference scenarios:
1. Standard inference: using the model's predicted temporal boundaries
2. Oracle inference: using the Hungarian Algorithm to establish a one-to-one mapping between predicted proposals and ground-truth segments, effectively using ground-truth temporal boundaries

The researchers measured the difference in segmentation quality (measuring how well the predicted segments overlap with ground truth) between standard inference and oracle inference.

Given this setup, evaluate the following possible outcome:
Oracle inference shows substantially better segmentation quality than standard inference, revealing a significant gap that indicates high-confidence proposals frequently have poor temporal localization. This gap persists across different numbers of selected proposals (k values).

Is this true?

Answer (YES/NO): NO